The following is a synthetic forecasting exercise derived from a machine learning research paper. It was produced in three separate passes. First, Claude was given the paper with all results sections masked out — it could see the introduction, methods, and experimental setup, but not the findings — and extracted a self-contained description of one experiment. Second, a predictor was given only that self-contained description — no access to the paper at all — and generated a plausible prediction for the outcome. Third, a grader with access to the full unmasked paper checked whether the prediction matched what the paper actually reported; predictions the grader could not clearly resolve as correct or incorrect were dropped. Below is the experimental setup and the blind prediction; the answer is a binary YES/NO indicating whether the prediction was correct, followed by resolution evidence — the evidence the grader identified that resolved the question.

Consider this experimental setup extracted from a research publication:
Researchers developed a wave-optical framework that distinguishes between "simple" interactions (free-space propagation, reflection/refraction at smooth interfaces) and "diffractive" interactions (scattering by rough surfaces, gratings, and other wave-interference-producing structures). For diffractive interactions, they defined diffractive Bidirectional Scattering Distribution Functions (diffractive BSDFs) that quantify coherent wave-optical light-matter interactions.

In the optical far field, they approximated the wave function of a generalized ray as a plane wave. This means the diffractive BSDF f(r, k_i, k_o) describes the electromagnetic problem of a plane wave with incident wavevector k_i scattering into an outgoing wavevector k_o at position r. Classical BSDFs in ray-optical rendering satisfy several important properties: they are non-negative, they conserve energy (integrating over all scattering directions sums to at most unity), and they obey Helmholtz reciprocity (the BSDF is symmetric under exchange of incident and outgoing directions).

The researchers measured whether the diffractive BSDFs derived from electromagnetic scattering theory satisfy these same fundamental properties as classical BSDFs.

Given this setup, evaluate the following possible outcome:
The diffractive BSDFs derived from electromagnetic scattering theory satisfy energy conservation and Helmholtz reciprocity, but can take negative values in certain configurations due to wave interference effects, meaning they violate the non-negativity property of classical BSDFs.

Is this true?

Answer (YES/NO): NO